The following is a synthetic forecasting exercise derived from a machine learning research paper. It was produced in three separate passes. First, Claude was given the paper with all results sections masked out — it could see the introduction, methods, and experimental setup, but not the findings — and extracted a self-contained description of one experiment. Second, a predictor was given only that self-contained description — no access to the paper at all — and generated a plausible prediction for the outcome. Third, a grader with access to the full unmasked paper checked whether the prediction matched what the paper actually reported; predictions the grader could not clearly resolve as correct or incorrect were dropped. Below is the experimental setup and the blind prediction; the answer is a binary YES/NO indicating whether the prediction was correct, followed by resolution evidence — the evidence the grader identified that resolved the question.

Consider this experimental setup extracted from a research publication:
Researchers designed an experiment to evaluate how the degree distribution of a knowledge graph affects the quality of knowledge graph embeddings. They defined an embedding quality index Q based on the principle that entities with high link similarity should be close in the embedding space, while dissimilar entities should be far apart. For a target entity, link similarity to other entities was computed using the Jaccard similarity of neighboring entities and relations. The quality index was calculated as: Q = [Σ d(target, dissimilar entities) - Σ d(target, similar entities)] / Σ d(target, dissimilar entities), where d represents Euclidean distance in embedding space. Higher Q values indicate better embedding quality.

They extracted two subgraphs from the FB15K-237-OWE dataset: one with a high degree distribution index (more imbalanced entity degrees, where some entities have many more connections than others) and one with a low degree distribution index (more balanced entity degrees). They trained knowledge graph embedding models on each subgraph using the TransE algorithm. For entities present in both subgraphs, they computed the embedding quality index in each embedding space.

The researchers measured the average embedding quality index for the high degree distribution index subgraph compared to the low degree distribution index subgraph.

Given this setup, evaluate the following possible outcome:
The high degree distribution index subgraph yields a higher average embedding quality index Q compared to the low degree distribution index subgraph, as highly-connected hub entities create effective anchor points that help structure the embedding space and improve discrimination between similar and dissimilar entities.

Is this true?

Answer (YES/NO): NO